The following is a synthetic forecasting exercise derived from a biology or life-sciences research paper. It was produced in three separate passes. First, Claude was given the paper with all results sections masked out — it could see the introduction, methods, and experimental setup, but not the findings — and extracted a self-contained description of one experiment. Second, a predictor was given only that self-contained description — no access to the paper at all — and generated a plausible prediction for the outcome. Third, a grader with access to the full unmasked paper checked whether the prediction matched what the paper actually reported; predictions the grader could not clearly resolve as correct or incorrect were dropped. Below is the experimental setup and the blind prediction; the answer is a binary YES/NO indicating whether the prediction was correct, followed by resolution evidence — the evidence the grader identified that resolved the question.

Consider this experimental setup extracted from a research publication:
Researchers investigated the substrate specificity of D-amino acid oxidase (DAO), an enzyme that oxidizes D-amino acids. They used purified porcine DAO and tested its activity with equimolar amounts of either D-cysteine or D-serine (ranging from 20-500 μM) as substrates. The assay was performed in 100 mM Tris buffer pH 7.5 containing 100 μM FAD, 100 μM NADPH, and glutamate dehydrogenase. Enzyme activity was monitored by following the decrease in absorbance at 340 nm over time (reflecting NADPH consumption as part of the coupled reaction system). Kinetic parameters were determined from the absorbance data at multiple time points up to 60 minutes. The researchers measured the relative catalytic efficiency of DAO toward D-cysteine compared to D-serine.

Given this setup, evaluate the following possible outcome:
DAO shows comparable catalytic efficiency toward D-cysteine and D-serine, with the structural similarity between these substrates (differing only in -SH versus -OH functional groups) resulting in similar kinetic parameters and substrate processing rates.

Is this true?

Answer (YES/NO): YES